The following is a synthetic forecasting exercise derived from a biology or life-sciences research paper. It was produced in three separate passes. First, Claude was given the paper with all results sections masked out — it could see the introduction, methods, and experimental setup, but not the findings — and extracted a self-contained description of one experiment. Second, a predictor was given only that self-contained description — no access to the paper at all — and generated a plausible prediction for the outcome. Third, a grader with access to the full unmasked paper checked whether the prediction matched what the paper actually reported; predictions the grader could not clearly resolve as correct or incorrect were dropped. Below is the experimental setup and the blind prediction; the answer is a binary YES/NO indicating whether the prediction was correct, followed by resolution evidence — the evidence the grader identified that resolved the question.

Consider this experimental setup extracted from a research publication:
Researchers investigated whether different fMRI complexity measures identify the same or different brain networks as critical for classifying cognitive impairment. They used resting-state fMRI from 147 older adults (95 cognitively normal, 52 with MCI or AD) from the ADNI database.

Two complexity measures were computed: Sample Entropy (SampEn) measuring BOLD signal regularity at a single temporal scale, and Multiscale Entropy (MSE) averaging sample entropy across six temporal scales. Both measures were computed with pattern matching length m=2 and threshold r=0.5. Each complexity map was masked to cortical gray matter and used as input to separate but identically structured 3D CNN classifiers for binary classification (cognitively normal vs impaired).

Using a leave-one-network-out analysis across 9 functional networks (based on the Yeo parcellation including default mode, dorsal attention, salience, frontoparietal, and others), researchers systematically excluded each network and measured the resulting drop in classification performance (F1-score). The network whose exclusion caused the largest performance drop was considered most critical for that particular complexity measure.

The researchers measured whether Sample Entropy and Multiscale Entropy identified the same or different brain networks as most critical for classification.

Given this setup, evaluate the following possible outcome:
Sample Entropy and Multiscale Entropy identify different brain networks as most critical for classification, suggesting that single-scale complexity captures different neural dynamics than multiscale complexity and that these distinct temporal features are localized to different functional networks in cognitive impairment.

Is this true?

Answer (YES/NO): YES